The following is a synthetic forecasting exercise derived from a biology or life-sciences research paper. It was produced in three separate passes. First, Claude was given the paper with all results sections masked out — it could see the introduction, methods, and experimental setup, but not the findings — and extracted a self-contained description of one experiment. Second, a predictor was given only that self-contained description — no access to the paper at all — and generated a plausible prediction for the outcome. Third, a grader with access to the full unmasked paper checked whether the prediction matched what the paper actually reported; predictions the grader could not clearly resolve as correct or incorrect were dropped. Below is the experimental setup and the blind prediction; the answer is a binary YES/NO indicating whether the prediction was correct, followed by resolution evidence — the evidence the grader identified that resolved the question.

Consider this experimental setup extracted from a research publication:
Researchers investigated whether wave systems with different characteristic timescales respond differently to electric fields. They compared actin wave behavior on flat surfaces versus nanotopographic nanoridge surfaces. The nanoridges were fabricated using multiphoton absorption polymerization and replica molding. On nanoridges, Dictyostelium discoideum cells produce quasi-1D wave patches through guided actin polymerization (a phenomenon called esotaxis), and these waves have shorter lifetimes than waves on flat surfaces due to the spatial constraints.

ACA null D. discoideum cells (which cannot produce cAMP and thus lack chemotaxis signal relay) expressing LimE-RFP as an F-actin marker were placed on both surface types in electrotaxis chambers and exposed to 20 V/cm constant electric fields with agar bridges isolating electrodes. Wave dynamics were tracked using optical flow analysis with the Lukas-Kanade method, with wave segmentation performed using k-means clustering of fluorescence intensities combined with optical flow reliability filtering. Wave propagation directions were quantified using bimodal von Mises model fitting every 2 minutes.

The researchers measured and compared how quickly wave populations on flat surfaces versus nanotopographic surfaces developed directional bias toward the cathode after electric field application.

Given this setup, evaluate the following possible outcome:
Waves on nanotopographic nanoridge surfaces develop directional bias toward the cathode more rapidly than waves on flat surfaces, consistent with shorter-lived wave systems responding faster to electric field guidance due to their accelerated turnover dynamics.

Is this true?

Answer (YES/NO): YES